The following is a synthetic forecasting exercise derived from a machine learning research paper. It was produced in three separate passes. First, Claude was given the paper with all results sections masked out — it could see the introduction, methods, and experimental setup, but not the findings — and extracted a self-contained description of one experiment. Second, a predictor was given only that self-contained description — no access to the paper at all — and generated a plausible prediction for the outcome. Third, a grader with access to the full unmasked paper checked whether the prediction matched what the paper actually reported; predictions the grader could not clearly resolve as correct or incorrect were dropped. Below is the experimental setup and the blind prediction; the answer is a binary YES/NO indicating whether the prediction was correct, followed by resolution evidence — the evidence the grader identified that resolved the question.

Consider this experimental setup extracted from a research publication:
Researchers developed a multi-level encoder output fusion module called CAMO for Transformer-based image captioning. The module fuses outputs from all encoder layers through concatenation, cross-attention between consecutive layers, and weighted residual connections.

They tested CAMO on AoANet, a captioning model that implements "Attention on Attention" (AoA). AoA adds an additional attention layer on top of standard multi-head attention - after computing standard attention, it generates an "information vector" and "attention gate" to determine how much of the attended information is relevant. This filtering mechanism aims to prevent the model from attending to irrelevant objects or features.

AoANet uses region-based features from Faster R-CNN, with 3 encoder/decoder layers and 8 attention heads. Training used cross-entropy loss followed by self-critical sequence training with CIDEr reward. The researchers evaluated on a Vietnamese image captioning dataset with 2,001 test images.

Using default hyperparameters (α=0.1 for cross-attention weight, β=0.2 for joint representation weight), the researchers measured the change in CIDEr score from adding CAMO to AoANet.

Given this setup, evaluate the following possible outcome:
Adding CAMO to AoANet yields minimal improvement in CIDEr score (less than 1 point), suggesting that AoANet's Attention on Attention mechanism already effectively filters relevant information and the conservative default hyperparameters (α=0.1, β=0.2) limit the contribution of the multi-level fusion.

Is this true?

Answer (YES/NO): NO